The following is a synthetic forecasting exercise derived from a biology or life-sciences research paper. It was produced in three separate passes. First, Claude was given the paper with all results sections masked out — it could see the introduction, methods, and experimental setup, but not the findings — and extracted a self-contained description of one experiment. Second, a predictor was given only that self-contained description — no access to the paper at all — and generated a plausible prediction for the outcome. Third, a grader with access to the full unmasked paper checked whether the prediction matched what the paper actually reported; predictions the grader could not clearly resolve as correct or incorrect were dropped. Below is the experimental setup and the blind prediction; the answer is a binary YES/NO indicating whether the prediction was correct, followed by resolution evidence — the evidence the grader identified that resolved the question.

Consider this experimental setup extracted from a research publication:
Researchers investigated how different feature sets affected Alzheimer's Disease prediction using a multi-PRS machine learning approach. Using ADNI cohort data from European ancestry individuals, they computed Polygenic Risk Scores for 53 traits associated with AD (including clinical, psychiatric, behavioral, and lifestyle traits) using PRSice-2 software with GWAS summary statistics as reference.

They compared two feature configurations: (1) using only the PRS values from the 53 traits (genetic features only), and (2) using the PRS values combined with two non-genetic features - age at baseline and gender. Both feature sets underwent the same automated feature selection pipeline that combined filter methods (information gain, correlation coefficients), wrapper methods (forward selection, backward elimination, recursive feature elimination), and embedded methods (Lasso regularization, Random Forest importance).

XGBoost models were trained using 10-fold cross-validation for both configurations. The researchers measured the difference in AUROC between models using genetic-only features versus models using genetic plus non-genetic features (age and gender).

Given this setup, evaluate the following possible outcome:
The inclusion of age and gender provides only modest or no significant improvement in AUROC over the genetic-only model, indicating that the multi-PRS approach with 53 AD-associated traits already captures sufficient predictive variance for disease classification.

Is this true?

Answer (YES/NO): YES